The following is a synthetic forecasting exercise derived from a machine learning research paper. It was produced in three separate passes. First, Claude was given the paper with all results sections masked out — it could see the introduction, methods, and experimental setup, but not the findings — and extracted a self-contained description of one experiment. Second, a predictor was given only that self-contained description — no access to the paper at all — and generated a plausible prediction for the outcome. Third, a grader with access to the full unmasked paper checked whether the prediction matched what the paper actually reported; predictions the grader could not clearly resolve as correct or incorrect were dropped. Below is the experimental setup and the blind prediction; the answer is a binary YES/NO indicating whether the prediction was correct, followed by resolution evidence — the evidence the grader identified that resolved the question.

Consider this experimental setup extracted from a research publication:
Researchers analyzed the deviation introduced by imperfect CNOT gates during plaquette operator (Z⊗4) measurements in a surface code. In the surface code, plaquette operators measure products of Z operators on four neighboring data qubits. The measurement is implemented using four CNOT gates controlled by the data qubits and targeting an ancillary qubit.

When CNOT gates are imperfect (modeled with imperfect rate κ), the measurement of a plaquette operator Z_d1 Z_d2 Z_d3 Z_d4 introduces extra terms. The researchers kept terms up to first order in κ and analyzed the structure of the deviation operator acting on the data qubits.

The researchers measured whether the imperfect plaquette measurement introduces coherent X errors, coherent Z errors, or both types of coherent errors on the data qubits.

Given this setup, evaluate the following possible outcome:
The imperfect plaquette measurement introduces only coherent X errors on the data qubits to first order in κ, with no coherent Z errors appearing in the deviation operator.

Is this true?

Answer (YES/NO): NO